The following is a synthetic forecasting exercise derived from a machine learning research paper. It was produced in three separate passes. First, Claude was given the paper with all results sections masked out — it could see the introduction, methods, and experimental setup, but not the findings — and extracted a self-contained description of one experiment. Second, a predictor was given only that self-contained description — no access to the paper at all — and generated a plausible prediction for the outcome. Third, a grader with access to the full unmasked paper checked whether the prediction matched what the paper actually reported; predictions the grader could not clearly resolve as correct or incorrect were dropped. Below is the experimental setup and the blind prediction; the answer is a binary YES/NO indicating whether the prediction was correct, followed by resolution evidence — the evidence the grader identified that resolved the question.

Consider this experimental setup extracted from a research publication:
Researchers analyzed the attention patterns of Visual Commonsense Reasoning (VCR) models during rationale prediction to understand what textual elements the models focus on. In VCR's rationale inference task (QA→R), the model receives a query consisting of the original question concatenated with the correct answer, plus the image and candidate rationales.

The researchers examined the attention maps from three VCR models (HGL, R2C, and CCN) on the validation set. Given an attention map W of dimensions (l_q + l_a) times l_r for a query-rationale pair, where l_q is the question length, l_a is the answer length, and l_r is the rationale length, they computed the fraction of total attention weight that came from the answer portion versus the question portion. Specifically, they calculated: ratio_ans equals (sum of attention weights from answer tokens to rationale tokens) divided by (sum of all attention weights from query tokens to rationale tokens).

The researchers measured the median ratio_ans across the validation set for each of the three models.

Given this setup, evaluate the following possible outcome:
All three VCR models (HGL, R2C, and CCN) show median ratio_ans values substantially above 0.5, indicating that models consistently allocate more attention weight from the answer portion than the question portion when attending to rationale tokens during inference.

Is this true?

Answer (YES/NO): YES